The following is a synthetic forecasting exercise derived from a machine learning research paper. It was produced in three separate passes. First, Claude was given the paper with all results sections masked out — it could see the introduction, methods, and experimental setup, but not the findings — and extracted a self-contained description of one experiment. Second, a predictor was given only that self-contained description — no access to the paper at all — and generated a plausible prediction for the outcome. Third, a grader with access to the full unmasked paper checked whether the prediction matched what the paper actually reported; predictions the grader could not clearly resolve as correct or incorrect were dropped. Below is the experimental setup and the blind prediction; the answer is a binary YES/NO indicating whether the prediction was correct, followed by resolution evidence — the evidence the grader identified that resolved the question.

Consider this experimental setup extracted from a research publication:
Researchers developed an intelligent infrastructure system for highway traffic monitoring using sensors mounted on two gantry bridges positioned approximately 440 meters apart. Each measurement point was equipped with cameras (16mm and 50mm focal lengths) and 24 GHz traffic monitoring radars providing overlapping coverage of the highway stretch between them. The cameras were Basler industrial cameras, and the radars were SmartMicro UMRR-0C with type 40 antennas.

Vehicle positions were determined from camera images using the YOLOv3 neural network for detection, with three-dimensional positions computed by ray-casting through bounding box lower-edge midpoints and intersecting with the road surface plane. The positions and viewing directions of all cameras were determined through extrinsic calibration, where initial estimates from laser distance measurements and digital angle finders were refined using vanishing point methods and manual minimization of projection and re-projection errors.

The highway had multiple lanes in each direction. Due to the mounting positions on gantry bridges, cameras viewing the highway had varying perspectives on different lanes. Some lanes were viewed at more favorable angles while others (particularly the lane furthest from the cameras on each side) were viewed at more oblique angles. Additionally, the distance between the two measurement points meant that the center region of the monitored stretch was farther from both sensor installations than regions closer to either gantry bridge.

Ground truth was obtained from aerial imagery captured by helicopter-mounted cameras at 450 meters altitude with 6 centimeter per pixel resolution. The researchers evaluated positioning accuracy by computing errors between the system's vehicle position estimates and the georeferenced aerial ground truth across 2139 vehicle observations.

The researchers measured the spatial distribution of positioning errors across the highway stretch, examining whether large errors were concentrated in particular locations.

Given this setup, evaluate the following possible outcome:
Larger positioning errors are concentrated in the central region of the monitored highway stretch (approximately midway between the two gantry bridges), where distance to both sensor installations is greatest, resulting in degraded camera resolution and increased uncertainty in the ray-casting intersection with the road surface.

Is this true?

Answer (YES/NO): YES